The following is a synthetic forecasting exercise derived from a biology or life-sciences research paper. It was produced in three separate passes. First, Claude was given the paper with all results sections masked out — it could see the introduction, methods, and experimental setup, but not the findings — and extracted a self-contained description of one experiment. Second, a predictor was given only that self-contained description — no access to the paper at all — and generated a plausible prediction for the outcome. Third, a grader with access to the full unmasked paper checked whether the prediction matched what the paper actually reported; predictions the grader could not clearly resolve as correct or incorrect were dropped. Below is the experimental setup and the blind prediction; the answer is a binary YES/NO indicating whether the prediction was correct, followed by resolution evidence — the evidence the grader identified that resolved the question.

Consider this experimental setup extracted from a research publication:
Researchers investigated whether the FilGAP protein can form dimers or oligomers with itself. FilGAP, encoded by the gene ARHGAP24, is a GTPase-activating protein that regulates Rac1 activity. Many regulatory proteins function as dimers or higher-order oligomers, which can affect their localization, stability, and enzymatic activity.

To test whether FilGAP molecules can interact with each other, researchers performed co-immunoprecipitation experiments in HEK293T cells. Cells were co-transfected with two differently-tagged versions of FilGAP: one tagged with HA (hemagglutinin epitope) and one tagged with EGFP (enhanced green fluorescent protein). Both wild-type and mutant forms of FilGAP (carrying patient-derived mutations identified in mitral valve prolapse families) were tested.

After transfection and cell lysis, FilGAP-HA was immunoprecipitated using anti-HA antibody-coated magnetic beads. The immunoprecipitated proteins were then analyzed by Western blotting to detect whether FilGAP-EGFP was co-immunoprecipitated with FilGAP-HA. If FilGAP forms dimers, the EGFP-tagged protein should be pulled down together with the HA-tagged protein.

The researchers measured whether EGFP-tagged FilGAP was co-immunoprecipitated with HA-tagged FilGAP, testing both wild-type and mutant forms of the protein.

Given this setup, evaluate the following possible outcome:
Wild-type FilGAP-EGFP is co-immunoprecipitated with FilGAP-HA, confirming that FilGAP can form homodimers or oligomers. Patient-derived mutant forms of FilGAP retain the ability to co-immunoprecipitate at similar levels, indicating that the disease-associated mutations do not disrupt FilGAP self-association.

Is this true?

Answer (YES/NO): NO